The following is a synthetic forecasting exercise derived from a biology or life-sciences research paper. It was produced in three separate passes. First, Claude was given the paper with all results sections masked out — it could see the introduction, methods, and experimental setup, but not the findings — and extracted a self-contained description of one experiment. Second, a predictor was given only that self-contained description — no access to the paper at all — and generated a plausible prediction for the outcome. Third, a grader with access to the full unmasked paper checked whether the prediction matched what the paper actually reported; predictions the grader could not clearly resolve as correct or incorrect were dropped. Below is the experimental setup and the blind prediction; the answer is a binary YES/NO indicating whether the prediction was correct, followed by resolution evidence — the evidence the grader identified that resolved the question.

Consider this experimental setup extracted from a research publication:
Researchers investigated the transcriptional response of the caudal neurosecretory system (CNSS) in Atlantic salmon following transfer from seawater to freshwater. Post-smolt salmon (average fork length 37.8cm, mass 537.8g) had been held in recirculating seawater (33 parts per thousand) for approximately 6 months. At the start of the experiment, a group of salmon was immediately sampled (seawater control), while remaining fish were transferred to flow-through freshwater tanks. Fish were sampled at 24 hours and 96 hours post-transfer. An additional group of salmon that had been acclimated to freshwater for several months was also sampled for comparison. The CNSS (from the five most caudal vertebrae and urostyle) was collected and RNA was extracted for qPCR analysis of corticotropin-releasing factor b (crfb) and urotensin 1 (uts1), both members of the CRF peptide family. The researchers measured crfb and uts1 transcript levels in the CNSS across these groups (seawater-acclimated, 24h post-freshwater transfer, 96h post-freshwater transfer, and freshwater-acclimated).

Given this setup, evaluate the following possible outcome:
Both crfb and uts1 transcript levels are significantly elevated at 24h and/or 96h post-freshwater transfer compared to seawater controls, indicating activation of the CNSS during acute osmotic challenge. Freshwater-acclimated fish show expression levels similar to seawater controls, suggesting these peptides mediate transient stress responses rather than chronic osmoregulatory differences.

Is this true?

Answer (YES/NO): NO